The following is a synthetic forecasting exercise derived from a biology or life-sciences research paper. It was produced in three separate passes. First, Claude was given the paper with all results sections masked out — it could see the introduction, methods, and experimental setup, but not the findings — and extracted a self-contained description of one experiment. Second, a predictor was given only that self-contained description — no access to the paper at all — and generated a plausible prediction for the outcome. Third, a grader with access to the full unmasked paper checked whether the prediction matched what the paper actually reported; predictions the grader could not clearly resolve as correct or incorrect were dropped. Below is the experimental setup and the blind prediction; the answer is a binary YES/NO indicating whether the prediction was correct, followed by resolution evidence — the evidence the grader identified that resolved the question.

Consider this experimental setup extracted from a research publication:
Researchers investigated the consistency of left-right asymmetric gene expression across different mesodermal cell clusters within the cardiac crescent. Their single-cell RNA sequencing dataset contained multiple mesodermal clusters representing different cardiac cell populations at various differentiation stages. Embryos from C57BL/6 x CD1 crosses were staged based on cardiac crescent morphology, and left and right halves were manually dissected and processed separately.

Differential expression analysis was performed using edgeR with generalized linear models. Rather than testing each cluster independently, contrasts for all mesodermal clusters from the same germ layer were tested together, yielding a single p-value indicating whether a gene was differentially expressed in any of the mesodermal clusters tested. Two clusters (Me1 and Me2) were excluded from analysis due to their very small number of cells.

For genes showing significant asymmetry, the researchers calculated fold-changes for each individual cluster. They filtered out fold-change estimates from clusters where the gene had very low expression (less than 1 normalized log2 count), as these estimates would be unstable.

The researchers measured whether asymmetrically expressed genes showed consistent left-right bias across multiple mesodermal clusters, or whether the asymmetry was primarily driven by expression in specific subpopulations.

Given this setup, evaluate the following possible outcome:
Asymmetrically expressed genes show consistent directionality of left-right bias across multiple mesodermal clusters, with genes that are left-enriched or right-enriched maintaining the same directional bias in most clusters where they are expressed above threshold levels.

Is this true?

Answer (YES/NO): NO